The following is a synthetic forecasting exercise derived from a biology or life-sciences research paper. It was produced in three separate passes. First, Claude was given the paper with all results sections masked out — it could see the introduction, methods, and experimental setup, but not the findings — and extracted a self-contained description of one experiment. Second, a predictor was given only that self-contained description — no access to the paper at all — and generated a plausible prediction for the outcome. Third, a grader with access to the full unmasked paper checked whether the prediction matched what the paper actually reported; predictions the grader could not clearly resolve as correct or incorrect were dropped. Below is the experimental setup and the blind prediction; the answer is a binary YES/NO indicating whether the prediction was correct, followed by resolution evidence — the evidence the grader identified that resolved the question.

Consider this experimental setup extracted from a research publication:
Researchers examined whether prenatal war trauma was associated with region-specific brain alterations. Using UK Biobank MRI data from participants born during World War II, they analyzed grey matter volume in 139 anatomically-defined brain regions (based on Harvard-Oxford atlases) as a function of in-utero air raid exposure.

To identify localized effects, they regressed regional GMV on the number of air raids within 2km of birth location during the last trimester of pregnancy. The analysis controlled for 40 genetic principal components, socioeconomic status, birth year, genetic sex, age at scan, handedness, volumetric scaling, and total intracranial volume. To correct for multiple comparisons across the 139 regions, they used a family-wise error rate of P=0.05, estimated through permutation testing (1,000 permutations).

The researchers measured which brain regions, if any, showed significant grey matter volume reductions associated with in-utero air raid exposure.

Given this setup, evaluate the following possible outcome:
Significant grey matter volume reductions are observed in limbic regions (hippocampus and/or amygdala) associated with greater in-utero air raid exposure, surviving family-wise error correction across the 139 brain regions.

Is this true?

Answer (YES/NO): NO